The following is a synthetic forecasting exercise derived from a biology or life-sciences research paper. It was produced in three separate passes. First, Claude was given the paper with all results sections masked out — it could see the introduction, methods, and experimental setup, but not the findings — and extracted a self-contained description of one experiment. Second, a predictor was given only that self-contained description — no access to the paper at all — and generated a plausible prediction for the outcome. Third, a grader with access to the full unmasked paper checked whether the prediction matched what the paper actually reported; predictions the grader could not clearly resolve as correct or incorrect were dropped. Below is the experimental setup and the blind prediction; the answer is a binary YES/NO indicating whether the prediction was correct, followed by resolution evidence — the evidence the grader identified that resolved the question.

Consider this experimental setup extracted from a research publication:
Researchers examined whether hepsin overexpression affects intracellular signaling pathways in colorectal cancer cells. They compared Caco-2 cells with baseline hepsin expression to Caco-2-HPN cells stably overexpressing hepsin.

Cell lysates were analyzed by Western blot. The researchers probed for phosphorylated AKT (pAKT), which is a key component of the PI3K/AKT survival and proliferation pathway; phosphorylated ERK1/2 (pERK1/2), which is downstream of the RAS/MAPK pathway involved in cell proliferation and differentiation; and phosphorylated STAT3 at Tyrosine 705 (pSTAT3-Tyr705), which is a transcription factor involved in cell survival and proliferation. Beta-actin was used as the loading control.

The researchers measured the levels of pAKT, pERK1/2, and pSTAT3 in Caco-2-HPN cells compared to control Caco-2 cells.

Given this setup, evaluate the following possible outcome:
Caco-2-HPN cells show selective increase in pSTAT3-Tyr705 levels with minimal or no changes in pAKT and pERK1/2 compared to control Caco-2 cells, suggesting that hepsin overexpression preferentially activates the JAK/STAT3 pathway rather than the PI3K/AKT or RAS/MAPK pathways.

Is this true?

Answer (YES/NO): NO